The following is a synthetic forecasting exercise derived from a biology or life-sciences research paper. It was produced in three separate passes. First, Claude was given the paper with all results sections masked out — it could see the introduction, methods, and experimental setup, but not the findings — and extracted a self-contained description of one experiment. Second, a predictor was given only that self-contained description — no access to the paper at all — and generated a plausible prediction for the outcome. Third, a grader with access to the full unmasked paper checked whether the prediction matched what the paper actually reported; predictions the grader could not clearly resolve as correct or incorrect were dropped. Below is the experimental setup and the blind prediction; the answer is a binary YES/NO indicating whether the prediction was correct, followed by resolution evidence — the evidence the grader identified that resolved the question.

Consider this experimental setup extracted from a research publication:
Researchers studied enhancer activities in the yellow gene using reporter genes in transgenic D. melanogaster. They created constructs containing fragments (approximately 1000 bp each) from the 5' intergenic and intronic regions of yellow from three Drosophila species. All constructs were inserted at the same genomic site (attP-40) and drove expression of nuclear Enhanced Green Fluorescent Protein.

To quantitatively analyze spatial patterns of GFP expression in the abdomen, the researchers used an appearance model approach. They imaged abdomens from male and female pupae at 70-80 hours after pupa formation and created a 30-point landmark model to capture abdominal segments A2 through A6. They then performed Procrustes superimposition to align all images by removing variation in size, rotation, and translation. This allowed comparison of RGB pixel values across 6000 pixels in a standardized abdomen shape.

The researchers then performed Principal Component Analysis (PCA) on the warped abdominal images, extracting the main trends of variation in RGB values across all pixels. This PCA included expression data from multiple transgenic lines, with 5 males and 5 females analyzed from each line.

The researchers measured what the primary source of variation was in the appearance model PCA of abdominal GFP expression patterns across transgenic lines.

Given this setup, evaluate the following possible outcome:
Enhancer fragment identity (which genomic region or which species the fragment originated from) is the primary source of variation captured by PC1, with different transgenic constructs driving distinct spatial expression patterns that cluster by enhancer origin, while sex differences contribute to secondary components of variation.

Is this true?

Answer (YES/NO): NO